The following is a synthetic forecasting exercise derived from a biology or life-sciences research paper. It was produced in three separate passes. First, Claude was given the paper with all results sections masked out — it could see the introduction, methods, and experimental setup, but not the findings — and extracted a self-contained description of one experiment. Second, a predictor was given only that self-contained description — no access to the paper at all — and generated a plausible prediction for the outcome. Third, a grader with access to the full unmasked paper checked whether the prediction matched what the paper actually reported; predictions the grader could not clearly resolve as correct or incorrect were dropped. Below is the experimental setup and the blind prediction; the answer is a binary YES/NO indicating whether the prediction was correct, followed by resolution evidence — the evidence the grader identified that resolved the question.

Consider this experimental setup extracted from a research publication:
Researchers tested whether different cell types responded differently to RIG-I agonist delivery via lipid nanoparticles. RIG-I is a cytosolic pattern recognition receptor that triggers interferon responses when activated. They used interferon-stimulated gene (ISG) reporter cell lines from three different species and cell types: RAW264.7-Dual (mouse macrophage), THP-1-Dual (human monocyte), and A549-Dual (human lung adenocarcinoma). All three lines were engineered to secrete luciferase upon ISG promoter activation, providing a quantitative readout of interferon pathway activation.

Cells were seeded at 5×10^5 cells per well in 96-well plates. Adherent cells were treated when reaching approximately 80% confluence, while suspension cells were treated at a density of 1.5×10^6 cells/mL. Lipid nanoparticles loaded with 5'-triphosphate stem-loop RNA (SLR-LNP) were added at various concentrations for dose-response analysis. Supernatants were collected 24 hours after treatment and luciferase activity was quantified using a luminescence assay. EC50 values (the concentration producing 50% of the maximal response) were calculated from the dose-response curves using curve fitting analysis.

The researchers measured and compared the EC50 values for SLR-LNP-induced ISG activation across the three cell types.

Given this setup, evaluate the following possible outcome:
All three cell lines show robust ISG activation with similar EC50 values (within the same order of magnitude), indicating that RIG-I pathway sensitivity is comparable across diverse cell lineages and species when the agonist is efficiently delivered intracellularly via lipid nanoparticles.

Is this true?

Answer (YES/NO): YES